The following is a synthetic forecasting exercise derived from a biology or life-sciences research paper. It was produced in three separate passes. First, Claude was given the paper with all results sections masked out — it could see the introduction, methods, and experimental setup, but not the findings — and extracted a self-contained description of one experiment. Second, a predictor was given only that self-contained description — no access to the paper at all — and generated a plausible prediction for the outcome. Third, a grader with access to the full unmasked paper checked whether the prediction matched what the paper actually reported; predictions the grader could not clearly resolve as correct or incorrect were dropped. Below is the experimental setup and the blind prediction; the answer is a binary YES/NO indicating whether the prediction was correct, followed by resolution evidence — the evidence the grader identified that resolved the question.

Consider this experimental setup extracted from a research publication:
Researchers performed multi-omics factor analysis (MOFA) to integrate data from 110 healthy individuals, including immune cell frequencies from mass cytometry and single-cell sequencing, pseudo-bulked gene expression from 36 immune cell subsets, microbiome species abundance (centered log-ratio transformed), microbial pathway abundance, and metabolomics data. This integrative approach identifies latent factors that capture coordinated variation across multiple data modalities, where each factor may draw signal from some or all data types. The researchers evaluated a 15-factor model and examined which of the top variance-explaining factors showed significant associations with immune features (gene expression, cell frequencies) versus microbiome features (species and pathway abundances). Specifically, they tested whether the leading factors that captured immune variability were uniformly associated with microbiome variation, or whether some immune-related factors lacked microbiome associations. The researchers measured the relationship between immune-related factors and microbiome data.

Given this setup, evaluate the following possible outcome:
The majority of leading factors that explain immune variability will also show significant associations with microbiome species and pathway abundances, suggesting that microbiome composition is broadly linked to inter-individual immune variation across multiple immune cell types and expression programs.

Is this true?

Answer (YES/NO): NO